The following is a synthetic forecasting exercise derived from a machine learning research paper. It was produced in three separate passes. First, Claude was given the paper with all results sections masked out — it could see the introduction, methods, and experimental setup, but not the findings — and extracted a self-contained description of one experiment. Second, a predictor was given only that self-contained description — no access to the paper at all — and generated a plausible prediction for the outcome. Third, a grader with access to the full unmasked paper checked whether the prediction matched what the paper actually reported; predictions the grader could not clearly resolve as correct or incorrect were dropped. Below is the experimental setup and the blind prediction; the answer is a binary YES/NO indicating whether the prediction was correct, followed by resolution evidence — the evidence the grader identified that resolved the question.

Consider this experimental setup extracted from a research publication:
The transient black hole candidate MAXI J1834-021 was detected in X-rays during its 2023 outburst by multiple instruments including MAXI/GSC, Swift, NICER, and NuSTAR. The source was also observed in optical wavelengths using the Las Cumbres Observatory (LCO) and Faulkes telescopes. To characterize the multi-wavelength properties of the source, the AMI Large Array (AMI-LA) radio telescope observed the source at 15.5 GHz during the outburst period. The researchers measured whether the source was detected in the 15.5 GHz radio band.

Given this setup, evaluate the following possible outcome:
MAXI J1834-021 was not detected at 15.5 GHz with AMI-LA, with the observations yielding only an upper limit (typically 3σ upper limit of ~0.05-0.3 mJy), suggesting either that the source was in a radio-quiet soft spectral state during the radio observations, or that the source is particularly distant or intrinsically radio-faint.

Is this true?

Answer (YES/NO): NO